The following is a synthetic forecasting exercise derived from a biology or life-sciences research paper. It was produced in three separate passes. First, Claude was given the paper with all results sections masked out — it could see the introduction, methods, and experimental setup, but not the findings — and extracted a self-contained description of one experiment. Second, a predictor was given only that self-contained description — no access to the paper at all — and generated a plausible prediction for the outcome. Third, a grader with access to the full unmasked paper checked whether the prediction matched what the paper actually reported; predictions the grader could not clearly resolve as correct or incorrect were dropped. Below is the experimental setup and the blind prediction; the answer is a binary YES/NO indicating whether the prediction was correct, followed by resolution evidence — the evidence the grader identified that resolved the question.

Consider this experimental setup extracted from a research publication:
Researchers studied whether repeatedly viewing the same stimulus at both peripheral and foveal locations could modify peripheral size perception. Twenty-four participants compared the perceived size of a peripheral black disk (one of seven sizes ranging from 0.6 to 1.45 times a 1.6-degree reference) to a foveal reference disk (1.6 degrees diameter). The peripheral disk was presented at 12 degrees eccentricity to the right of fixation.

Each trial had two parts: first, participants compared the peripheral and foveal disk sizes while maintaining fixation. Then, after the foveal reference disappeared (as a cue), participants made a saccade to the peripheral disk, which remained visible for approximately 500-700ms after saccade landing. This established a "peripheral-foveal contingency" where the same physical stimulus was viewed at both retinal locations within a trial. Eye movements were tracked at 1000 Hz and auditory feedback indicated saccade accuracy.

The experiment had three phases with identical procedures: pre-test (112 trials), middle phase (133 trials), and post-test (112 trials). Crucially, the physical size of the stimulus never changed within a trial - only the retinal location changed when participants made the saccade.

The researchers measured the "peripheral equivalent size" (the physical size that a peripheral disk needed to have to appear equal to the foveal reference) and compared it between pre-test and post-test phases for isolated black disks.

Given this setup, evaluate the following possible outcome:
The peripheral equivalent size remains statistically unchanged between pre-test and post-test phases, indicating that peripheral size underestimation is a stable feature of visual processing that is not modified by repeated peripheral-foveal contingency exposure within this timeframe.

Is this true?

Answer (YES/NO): YES